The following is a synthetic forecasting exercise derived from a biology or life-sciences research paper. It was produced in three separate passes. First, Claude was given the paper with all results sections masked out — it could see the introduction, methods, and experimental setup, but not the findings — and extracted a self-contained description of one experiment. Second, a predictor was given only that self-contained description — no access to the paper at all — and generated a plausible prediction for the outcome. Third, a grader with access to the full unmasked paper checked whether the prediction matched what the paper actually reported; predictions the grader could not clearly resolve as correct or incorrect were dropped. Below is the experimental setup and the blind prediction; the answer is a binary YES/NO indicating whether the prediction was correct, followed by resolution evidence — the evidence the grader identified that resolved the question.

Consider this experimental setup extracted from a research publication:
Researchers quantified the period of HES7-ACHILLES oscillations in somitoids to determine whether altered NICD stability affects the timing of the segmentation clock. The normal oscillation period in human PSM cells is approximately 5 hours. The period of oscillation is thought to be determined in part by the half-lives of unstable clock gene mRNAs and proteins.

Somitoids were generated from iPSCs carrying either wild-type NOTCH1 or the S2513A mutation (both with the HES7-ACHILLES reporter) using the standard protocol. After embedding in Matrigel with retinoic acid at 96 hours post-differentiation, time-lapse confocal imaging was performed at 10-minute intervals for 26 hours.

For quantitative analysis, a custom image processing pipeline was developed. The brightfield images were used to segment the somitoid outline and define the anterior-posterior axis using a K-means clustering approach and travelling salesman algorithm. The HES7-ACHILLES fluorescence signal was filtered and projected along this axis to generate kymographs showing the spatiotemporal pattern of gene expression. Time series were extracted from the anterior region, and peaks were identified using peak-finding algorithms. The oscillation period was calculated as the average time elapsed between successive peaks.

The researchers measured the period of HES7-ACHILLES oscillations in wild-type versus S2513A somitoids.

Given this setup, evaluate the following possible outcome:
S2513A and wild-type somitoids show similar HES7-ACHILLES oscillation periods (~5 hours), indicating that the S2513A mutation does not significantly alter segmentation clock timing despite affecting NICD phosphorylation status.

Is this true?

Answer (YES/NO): NO